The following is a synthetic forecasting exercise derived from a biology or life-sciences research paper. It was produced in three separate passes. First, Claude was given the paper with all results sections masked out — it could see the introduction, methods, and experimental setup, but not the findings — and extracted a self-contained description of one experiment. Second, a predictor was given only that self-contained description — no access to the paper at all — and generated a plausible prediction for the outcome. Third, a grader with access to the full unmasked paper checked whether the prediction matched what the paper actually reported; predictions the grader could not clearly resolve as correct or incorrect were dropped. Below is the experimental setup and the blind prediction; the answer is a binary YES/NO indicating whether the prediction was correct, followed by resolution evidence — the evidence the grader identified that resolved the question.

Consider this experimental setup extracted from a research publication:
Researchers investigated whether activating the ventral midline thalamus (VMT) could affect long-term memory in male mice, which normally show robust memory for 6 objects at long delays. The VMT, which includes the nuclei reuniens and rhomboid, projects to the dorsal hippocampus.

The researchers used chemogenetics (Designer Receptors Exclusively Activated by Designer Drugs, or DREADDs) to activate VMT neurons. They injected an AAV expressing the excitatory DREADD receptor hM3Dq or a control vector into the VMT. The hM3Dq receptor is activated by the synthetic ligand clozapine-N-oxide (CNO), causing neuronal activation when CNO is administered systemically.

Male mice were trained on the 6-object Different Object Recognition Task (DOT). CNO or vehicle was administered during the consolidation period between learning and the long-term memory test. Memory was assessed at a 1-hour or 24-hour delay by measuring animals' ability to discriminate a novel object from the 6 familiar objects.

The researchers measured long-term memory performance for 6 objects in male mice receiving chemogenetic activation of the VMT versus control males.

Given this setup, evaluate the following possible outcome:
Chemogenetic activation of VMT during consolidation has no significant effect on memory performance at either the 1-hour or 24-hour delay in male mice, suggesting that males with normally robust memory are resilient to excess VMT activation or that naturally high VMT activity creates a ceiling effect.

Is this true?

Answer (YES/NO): NO